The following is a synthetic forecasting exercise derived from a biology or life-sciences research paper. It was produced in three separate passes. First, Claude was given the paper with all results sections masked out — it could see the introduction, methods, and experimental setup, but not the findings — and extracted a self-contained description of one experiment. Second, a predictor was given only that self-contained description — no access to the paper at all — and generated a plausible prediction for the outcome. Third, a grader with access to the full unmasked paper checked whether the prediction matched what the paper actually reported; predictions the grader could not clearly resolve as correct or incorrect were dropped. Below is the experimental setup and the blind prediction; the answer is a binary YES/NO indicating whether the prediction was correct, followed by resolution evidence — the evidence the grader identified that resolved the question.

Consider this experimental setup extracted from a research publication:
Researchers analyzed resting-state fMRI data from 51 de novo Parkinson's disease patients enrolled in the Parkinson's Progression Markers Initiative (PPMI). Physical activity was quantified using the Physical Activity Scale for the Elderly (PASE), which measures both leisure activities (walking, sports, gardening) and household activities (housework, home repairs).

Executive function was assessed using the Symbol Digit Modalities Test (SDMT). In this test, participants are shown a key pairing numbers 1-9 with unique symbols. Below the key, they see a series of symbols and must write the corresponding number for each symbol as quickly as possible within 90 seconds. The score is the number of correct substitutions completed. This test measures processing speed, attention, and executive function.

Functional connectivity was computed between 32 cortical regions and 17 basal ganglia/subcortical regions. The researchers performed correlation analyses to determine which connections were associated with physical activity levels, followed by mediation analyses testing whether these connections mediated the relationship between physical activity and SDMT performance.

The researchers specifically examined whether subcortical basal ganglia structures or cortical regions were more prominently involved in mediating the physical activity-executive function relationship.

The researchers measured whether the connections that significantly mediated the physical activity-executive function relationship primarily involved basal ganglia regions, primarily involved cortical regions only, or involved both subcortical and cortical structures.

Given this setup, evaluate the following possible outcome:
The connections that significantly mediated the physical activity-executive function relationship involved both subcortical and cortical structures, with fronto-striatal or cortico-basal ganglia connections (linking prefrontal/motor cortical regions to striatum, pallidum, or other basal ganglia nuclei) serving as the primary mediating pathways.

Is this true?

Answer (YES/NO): NO